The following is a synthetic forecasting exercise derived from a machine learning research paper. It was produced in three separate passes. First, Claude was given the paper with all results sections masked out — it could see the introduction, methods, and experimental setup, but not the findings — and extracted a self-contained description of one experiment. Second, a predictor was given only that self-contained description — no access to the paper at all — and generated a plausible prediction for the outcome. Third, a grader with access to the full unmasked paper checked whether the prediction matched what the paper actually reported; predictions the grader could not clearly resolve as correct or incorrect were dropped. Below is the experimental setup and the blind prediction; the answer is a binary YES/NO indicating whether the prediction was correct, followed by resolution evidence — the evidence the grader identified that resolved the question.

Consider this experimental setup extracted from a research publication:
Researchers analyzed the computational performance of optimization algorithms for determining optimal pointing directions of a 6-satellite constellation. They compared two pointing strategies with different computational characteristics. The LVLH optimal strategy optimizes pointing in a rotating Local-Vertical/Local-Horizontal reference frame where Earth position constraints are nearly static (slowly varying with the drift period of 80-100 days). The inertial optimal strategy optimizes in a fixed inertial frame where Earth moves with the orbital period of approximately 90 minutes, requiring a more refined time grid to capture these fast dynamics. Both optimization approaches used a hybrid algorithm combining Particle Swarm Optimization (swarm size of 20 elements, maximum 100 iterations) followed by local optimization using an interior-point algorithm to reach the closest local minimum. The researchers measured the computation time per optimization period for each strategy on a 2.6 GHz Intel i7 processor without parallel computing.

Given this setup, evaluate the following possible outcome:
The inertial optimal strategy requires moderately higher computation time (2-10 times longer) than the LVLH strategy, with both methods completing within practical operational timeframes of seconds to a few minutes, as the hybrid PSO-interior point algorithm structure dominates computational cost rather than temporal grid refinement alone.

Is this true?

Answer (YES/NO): YES